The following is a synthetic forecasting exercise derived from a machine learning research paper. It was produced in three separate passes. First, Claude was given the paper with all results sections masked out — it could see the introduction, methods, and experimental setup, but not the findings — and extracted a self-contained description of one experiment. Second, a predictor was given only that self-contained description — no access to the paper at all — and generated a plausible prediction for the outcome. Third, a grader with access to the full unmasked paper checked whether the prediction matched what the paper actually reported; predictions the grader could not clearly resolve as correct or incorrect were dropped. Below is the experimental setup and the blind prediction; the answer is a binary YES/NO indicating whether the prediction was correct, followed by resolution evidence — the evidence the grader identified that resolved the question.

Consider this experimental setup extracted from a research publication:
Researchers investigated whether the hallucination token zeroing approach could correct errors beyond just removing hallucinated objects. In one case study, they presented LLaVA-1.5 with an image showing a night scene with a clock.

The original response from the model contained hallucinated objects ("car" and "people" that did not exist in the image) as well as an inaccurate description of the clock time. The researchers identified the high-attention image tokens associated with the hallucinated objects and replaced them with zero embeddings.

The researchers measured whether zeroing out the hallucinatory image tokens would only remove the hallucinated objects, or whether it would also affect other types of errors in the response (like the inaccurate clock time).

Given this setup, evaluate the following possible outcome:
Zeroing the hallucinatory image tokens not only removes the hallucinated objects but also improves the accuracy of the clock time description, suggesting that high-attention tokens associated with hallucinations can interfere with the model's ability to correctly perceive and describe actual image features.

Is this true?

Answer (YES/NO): YES